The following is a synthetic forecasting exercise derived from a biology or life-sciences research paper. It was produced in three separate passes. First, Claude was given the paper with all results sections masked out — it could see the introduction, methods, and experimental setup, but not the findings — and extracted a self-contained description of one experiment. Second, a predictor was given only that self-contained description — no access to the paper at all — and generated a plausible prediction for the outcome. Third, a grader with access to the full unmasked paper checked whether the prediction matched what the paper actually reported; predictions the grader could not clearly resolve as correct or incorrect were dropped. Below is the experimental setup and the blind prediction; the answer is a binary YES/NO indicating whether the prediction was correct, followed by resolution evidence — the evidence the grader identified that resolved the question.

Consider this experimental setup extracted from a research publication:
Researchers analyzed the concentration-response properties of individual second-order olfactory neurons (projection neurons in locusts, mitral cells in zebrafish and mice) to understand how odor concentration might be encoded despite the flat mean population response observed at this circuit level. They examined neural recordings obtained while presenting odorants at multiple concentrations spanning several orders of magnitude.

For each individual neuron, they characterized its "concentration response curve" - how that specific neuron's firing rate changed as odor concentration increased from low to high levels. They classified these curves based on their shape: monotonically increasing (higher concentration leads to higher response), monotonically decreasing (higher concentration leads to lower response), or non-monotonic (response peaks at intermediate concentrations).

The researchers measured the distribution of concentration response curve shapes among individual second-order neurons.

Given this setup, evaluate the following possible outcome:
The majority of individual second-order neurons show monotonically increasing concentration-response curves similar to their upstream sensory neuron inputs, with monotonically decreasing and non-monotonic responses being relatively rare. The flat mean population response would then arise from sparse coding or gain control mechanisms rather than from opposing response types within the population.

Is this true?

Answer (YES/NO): NO